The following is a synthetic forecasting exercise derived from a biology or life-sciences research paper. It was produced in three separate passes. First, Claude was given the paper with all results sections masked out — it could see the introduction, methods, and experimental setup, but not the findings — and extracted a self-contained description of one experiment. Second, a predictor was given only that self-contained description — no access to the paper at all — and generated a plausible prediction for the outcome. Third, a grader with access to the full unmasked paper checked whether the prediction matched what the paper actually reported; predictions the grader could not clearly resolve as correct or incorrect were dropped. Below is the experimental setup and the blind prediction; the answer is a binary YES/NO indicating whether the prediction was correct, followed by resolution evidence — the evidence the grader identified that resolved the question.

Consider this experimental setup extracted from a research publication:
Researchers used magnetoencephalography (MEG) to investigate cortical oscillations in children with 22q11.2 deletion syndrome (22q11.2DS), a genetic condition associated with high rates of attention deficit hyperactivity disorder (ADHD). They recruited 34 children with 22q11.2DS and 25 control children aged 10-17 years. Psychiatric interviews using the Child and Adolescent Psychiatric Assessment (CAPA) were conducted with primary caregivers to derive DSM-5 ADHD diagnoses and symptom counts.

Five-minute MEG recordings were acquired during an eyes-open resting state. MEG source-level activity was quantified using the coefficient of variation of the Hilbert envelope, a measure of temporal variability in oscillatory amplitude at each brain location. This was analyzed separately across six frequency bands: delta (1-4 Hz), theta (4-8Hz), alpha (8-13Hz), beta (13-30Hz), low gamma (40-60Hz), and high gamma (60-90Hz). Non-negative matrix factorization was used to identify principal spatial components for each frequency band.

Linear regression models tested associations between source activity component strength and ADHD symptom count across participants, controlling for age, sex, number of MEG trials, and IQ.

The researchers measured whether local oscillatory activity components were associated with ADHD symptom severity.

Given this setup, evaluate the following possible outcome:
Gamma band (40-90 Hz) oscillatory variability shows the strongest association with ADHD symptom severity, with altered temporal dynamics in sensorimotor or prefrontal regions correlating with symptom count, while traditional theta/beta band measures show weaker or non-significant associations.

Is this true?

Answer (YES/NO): NO